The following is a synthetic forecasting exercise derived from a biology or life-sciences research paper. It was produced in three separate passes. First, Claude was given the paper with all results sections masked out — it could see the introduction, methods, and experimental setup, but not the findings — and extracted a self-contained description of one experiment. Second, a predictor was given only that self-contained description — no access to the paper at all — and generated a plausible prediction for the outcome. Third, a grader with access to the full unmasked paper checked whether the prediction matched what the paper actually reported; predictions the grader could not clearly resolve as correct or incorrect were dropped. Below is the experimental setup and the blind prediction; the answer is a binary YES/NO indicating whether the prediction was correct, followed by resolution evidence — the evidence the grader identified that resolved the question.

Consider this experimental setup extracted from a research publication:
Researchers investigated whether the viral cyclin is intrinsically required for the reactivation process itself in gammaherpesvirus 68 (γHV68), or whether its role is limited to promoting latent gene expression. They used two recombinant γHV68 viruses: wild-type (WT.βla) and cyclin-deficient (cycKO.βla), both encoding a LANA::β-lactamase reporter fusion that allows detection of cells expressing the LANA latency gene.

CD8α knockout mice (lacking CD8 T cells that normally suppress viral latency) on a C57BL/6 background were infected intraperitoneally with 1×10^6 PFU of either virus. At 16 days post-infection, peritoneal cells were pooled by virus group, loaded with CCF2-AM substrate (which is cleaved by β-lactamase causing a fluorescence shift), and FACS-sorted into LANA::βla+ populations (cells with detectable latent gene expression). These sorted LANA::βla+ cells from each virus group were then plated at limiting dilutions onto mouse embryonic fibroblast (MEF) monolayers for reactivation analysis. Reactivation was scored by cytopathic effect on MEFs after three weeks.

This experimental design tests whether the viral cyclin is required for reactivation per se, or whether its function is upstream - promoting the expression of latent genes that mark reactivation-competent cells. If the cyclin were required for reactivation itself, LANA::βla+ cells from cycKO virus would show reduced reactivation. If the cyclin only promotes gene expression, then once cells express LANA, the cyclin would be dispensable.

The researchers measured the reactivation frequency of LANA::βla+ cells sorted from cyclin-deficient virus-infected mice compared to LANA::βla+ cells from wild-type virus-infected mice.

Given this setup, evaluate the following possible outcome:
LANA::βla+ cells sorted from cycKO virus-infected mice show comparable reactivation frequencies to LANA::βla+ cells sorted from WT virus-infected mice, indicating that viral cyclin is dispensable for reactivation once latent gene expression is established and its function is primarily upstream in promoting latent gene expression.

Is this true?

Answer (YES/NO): YES